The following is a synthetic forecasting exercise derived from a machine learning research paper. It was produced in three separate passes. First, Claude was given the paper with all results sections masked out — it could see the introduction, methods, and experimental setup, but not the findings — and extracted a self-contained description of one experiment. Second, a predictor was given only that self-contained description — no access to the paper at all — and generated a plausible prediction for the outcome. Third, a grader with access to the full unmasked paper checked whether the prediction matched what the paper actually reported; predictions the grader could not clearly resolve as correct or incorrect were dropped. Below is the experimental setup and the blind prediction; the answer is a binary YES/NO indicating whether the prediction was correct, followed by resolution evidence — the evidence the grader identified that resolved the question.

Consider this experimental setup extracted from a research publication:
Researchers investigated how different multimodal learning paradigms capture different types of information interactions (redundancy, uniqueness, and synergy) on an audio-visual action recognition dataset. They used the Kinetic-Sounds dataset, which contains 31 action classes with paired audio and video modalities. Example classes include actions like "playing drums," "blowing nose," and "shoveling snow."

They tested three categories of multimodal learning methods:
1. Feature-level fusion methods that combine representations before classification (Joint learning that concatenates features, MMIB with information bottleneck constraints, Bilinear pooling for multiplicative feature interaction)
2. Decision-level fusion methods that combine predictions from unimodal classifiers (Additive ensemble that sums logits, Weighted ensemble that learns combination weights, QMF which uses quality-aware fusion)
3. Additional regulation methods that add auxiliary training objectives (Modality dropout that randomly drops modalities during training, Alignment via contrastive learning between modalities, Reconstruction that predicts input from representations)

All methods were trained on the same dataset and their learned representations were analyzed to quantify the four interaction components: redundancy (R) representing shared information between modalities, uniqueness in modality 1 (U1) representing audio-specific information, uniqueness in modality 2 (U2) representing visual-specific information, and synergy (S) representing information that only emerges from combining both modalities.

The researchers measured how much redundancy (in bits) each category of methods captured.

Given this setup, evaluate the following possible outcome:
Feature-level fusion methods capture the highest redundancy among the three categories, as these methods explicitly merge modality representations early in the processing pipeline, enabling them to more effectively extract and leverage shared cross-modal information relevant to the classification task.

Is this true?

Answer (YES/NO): NO